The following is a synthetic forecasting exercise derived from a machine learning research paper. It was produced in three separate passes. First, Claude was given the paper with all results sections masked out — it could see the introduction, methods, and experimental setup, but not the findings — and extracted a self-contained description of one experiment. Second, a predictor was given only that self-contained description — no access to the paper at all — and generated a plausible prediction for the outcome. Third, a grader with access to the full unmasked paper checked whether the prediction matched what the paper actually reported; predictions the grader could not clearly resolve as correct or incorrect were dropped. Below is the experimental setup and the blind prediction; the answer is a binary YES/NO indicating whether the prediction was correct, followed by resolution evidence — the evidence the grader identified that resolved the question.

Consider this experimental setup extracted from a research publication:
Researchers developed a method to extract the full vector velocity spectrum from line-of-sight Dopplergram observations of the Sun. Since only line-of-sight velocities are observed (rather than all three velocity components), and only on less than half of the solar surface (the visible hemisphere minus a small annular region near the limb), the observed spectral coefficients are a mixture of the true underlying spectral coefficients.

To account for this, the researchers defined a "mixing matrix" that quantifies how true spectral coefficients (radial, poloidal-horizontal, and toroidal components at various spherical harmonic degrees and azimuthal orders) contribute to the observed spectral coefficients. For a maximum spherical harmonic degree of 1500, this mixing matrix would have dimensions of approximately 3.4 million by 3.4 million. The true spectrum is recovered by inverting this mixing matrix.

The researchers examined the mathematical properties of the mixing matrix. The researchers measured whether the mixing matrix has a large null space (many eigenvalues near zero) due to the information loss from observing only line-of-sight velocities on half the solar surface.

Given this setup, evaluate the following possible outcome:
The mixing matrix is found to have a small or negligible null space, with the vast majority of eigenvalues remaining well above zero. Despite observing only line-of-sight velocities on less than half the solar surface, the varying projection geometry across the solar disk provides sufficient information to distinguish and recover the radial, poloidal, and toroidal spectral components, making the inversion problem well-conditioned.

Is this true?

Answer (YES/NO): NO